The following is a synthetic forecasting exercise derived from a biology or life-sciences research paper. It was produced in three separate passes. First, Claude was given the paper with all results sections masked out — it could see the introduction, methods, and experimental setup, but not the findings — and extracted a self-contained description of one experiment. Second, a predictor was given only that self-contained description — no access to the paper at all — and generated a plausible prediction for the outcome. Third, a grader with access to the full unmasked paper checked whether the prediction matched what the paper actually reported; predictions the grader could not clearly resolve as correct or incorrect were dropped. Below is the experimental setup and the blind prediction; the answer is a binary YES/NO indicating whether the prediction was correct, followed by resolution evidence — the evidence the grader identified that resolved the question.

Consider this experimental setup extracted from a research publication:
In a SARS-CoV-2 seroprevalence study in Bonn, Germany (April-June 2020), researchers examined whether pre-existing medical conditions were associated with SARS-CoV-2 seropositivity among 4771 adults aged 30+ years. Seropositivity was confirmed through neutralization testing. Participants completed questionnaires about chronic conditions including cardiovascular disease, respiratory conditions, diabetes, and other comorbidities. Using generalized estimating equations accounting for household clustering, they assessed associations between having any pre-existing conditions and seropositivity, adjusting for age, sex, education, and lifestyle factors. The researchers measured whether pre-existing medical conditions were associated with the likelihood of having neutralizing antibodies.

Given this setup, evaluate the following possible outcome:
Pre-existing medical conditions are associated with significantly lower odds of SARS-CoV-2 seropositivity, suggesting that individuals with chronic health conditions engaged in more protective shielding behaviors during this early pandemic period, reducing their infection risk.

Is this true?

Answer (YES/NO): NO